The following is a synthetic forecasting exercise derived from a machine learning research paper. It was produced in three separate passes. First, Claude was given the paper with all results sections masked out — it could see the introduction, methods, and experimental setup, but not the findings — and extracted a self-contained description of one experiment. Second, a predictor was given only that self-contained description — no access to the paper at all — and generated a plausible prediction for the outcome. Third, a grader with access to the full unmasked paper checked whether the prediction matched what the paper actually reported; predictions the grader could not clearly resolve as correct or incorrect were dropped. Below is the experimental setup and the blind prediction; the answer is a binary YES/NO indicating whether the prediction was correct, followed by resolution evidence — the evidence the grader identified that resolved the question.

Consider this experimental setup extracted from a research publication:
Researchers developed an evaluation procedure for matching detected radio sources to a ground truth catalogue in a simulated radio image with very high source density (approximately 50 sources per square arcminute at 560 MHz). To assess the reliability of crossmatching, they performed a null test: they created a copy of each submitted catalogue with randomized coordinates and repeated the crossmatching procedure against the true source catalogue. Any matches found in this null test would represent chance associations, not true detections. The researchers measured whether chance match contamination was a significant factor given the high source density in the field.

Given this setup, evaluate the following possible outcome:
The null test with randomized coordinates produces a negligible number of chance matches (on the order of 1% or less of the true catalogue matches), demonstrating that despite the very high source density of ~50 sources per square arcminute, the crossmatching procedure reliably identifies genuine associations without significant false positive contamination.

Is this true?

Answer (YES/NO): NO